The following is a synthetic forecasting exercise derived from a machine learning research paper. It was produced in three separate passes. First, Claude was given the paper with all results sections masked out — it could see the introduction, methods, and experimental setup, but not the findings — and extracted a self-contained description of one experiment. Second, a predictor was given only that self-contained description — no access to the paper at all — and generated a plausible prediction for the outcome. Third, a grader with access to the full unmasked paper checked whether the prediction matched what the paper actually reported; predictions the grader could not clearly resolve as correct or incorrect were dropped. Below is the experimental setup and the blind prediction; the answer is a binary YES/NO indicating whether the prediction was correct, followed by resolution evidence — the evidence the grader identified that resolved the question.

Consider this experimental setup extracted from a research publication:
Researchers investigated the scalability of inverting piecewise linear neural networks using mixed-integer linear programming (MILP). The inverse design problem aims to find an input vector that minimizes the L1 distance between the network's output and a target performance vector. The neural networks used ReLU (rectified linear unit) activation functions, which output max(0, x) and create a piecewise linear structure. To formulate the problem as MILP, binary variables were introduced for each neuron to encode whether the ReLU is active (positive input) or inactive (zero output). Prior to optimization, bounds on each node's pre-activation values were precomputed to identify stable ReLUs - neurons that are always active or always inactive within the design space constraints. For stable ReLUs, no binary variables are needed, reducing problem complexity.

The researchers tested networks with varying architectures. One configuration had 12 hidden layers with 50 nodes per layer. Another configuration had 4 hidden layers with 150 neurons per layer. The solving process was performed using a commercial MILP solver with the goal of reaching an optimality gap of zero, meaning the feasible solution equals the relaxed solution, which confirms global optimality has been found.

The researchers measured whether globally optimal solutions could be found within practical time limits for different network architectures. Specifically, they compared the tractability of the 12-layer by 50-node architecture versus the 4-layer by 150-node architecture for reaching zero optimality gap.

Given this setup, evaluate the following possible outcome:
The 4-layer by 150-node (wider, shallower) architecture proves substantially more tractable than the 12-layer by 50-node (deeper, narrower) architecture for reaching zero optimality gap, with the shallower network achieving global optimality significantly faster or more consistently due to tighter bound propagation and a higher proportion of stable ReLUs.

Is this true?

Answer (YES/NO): NO